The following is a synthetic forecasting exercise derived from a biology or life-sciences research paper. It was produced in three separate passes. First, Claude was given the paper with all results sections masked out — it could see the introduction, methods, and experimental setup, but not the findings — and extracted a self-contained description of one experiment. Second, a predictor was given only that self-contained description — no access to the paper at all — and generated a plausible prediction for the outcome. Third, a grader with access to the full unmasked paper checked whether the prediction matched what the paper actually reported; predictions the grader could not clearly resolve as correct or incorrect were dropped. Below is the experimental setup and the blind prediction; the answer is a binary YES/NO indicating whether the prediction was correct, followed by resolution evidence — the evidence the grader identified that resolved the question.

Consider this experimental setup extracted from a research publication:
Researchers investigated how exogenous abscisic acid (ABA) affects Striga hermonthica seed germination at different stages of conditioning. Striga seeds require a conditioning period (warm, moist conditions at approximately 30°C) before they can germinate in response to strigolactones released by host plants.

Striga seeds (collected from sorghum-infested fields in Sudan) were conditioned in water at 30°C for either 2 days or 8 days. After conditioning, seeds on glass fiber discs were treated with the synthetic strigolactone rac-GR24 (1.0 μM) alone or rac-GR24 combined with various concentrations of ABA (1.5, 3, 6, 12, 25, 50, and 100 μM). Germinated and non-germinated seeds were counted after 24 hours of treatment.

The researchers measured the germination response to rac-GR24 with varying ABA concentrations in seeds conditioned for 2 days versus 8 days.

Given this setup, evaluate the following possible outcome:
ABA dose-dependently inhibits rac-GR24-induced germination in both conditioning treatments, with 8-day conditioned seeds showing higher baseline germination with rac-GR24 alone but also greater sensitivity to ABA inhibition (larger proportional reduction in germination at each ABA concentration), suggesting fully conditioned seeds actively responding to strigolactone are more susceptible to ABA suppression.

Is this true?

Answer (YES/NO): NO